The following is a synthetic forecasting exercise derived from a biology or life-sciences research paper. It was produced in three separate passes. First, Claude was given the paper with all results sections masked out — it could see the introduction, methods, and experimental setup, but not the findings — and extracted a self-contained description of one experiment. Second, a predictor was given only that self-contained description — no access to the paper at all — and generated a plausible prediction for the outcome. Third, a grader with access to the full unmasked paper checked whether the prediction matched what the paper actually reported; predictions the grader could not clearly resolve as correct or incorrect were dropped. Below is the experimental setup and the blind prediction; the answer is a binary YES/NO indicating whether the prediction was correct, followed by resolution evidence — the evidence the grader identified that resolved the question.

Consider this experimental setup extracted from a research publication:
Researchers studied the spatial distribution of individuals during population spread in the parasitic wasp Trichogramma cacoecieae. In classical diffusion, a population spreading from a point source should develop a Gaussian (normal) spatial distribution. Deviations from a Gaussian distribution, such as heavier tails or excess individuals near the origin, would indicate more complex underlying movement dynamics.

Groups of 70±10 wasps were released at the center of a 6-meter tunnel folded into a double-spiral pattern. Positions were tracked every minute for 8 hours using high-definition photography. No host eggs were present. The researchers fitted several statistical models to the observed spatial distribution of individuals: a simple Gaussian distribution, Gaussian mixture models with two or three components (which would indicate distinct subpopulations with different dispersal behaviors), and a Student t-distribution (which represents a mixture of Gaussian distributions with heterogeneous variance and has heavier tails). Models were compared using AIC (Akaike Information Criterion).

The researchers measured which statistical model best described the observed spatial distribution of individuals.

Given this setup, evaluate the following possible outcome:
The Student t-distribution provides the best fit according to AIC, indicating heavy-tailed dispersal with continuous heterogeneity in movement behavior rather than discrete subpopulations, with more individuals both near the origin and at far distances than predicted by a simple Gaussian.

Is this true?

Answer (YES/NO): NO